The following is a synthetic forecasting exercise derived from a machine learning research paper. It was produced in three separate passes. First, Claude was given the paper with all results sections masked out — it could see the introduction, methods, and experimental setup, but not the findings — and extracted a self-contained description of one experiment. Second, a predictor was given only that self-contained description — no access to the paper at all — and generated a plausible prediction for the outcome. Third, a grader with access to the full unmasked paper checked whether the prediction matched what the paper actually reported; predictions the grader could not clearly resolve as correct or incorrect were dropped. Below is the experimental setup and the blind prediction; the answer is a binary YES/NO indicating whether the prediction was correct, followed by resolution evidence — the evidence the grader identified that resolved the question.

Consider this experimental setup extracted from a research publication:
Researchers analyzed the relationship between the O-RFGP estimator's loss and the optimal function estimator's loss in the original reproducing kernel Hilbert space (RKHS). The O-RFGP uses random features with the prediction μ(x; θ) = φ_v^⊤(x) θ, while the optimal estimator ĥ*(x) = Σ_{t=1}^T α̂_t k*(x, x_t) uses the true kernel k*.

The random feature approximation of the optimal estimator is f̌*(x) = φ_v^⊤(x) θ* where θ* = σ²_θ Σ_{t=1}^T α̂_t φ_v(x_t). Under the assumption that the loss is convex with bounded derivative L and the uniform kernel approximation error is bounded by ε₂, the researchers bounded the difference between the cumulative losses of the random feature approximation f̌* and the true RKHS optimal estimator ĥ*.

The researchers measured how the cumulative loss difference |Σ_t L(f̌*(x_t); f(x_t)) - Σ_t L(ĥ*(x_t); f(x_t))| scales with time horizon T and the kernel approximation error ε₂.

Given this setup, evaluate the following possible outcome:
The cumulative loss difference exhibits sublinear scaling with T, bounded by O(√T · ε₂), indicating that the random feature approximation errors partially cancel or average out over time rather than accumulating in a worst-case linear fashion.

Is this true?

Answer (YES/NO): NO